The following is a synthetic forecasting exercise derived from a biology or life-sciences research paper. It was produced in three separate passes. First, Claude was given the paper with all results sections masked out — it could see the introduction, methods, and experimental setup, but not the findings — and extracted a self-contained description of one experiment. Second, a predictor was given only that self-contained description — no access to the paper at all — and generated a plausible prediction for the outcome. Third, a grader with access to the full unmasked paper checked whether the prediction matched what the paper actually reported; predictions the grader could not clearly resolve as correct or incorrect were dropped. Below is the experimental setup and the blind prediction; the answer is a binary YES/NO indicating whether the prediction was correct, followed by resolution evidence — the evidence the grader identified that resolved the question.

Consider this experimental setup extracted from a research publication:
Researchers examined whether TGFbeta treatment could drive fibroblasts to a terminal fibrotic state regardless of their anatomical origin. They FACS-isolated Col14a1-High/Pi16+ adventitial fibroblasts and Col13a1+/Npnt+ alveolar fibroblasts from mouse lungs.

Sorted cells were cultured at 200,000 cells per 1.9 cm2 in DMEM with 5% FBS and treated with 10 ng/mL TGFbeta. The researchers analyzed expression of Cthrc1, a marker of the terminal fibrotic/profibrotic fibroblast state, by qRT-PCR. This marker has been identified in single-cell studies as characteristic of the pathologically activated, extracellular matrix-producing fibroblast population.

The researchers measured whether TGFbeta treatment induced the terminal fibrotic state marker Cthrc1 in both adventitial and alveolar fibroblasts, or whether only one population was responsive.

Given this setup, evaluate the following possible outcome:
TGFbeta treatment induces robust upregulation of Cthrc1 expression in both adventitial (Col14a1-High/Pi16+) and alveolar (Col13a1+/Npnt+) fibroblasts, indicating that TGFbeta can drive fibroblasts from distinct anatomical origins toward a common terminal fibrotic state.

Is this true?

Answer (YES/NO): YES